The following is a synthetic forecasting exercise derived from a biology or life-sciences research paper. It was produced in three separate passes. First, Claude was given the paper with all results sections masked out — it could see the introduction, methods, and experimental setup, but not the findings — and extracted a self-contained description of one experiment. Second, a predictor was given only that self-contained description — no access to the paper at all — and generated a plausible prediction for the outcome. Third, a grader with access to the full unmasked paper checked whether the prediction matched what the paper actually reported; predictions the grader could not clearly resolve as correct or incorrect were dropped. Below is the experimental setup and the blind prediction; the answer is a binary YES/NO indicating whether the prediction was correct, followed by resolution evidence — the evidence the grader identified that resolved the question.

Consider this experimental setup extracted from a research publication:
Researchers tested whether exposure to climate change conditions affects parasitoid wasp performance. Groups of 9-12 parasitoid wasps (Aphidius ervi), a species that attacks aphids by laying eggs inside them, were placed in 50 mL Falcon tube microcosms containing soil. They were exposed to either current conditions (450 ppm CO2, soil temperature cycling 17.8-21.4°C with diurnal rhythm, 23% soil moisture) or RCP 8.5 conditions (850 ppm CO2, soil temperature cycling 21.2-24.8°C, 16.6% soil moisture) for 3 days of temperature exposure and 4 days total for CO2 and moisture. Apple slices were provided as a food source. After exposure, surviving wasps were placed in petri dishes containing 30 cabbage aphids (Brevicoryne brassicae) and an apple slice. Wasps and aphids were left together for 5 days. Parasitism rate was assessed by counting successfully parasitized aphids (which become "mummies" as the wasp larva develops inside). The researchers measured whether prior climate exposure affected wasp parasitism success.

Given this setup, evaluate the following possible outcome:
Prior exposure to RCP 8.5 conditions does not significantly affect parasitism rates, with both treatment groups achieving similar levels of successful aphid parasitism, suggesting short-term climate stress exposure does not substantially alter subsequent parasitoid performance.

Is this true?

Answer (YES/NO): YES